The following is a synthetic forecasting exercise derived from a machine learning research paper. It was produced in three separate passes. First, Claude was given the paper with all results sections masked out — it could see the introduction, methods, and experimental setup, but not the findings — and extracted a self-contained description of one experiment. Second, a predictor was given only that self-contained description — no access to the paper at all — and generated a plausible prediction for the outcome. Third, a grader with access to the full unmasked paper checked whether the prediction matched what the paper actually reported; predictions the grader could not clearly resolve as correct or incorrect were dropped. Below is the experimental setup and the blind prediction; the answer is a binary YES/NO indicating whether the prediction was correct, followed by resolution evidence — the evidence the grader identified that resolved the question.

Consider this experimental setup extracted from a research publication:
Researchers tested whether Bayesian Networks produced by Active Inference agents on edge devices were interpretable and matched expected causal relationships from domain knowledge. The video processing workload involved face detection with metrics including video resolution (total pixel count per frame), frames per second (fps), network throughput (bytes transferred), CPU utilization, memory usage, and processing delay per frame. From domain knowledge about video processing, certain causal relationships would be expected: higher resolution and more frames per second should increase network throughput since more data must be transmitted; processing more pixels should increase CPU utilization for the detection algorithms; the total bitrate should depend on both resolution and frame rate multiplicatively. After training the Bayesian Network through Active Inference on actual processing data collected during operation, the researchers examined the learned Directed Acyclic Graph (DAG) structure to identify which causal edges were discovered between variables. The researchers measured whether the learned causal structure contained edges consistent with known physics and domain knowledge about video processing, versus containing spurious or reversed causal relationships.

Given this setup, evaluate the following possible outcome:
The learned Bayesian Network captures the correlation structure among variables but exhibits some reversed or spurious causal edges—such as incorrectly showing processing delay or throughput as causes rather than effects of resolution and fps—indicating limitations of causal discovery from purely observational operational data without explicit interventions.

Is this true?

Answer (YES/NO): NO